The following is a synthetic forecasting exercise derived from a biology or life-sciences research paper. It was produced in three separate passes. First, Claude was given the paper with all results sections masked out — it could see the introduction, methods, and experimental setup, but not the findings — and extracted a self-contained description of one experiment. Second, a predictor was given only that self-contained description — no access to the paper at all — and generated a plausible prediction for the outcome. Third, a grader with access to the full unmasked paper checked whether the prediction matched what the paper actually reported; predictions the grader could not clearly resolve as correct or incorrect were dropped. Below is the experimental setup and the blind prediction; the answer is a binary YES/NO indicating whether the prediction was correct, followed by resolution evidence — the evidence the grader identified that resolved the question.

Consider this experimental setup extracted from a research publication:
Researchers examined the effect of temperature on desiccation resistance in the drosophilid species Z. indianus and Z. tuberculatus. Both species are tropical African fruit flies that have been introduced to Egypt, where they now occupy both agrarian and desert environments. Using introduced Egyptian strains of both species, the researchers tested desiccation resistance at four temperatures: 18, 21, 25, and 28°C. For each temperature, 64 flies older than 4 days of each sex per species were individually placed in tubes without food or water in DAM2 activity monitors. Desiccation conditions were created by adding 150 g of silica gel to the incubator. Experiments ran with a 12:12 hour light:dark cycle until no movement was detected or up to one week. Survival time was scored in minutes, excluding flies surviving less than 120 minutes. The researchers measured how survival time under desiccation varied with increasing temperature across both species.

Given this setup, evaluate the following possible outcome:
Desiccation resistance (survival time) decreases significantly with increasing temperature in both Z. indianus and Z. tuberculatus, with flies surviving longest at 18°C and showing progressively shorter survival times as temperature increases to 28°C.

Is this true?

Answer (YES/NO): YES